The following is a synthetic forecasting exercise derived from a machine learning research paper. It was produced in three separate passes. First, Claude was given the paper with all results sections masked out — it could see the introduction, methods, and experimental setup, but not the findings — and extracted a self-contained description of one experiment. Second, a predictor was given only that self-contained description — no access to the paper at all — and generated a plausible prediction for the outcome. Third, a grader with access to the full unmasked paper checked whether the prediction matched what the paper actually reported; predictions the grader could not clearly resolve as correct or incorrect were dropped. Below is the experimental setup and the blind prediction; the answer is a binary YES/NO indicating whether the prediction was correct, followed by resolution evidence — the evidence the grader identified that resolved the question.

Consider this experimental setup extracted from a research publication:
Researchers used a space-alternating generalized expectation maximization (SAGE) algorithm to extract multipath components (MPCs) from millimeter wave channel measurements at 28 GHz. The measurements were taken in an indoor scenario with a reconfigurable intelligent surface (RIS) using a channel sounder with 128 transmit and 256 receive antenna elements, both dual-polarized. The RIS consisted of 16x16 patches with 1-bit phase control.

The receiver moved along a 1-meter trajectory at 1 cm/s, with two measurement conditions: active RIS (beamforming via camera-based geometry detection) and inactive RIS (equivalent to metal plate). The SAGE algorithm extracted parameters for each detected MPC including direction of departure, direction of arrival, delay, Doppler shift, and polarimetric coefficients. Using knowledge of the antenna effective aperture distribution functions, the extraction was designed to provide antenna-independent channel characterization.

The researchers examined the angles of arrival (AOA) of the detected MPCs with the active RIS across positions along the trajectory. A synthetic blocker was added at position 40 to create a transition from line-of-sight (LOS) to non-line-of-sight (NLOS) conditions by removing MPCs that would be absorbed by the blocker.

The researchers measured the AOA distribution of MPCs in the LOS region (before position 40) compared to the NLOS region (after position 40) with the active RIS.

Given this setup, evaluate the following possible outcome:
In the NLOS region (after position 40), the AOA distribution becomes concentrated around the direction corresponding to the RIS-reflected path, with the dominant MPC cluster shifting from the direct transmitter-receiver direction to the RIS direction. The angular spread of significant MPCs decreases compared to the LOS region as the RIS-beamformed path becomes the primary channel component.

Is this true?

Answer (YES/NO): NO